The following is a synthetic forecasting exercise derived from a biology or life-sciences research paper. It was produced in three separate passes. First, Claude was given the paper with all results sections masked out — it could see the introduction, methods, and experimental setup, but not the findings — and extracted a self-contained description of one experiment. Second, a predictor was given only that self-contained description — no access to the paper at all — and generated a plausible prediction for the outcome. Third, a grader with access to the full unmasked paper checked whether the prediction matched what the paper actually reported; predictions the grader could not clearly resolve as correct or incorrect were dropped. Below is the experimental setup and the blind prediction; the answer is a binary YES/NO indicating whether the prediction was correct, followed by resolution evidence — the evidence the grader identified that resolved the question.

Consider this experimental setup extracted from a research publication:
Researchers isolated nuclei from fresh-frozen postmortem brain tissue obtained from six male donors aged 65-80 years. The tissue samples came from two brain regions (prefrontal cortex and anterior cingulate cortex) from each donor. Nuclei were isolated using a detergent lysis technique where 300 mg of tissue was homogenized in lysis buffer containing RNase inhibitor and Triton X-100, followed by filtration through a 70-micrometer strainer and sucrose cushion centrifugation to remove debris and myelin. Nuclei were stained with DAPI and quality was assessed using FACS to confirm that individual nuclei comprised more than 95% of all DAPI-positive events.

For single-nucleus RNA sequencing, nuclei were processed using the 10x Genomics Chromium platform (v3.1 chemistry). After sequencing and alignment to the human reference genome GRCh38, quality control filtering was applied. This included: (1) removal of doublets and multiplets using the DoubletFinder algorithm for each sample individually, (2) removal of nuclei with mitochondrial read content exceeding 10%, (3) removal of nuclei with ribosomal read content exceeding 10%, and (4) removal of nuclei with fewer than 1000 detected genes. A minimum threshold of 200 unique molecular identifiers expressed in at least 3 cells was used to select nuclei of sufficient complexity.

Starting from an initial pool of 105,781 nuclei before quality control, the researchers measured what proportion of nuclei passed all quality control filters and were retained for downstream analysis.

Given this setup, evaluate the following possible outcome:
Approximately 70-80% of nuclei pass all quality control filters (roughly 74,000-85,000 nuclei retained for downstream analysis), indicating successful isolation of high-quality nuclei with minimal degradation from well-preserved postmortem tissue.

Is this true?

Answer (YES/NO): NO